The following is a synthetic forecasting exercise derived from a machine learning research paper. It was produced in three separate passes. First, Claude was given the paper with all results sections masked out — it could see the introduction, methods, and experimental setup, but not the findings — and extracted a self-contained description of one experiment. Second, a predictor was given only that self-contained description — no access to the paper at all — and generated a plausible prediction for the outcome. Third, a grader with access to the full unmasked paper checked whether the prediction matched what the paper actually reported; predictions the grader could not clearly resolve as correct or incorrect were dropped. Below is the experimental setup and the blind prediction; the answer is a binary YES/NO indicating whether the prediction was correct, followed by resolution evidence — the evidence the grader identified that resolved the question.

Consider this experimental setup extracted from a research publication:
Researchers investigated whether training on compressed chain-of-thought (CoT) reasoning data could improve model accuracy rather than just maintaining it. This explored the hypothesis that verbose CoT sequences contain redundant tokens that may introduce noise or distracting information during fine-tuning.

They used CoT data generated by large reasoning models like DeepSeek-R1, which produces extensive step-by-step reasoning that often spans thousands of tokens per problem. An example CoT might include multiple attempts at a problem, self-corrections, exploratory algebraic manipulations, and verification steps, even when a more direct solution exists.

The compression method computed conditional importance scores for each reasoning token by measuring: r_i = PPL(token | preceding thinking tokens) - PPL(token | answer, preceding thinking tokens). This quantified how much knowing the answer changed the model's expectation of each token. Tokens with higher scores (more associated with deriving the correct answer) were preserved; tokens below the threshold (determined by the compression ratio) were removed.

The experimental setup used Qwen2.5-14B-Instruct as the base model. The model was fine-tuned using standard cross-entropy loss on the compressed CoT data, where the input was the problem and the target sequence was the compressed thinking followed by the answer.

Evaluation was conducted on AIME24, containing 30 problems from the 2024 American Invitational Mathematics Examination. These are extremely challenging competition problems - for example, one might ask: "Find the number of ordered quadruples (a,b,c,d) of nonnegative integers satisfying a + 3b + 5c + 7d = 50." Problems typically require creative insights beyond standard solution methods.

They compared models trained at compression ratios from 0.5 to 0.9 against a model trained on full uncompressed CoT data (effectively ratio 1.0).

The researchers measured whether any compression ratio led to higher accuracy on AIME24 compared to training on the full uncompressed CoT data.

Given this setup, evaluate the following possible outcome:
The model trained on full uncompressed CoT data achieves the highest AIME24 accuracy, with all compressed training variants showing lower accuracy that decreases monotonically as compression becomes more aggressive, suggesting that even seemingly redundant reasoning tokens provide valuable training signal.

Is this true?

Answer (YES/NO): NO